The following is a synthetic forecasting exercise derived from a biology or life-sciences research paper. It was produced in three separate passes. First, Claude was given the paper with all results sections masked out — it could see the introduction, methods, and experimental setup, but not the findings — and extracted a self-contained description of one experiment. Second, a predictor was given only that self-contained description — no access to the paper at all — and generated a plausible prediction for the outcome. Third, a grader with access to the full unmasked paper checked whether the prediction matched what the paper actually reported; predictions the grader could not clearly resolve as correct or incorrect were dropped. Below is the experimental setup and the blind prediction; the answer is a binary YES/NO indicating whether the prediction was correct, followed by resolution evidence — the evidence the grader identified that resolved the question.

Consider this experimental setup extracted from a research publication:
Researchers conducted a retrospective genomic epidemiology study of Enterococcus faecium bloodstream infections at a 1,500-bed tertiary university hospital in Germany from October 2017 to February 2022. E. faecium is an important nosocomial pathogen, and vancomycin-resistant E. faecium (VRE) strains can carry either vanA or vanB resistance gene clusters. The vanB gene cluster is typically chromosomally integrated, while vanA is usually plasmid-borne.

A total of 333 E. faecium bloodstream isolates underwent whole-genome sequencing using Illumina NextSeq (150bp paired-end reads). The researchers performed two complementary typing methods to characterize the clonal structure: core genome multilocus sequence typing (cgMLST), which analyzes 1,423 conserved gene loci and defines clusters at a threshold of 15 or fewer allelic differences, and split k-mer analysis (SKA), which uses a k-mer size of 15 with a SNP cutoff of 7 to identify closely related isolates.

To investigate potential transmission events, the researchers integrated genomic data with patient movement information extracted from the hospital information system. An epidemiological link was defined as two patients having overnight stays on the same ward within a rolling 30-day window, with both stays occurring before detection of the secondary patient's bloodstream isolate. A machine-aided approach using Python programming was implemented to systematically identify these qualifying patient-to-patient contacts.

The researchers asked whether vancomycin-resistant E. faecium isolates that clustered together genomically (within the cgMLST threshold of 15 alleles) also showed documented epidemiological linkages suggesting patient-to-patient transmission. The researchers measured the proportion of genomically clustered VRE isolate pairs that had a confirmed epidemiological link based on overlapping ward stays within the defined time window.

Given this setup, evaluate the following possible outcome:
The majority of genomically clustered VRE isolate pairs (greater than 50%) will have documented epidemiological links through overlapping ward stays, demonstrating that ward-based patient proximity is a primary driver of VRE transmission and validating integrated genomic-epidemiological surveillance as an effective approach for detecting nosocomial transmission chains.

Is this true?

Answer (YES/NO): NO